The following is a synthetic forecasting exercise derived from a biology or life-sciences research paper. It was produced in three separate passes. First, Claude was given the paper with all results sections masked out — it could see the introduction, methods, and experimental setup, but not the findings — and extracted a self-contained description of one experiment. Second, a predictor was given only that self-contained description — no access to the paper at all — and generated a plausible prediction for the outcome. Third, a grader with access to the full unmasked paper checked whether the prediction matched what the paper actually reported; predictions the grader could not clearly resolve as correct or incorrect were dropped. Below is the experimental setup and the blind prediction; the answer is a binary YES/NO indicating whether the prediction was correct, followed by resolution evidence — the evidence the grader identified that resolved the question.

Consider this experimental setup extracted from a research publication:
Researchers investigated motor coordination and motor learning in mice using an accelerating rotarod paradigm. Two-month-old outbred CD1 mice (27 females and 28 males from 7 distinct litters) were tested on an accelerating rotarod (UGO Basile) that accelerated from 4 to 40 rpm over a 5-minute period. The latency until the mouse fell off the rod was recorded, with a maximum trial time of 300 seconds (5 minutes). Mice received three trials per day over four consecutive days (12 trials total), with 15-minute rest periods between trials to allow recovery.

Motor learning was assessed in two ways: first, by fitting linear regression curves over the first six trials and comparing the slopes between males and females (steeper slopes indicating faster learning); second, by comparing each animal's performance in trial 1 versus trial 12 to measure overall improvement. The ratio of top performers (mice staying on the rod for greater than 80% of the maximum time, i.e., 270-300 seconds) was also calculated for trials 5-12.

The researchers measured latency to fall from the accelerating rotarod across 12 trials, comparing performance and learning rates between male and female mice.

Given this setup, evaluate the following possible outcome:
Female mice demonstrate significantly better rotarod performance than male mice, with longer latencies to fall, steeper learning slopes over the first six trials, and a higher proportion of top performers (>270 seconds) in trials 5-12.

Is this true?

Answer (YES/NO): NO